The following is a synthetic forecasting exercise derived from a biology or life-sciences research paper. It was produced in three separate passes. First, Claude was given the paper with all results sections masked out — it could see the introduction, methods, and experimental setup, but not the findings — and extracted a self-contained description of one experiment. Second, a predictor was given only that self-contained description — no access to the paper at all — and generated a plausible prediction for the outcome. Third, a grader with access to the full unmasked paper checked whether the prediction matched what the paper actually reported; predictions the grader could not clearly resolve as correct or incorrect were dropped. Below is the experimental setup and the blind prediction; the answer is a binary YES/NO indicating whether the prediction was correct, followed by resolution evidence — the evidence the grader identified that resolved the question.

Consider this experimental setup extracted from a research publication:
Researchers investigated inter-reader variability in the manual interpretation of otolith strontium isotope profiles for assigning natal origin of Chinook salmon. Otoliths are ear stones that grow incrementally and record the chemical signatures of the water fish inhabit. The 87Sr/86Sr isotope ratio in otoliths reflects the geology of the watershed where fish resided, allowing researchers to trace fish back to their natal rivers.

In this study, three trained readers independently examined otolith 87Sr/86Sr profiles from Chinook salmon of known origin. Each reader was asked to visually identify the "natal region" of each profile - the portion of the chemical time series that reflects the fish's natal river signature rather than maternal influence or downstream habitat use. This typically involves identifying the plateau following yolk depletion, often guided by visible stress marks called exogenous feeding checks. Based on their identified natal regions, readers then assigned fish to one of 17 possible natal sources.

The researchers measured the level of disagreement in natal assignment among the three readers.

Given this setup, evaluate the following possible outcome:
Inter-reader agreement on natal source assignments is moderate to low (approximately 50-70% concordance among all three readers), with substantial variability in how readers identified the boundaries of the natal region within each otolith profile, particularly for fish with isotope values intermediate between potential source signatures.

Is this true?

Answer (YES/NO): YES